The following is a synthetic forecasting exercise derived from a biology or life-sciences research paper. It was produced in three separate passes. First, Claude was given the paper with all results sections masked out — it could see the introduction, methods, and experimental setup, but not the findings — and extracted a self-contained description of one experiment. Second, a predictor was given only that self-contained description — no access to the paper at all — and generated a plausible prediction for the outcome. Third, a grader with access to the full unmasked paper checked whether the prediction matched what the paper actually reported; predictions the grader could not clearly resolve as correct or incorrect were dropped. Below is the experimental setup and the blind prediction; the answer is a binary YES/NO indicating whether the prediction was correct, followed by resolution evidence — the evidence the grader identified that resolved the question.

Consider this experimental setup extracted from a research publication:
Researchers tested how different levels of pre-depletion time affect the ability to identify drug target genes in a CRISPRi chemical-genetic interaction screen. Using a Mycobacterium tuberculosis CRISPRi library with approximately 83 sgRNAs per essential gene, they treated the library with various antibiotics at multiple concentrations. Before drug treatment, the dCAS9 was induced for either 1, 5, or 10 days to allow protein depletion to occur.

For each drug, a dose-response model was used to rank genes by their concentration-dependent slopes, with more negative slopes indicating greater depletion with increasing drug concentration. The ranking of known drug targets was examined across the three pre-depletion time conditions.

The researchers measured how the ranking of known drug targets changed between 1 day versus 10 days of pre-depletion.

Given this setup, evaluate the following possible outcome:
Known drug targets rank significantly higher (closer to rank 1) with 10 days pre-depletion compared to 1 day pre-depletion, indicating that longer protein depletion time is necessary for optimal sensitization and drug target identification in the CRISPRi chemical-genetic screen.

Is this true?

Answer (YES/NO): NO